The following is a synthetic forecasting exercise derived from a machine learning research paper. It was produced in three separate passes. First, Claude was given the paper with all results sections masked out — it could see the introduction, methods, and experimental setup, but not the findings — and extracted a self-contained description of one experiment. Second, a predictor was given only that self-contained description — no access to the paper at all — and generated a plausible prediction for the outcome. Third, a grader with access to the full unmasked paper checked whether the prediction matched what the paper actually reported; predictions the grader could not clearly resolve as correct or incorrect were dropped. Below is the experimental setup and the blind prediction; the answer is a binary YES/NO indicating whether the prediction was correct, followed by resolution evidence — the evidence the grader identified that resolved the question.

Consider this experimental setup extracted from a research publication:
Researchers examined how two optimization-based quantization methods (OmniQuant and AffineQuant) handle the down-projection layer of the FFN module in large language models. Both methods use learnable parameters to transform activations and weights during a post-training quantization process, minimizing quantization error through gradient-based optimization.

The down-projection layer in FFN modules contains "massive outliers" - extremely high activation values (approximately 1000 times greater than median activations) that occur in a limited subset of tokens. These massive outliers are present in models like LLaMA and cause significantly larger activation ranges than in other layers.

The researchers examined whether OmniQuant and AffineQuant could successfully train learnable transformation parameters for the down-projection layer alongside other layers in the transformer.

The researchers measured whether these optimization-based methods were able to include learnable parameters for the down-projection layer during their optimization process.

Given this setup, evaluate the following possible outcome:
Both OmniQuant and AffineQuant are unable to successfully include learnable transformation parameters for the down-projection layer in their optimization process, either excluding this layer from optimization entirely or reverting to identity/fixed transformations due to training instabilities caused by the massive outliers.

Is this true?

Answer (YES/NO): YES